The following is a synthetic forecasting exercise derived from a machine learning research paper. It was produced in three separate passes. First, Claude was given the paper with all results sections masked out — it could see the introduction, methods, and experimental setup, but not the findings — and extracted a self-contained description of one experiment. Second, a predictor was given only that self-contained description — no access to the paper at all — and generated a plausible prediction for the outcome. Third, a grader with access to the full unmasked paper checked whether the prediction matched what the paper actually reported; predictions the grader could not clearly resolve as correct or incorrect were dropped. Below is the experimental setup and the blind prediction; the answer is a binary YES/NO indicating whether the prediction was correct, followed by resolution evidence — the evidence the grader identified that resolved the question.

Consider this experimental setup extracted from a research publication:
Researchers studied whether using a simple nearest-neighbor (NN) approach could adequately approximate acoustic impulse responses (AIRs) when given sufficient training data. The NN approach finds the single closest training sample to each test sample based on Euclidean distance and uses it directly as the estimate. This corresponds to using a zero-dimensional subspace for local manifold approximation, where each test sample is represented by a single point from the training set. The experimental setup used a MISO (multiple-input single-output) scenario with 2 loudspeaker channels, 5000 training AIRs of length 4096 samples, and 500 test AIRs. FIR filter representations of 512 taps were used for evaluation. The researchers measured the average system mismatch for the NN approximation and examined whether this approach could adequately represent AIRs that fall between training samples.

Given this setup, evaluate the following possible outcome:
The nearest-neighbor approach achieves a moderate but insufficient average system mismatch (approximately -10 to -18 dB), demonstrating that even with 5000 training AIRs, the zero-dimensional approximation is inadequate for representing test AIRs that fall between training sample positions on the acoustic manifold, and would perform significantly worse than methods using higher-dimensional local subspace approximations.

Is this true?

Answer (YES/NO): NO